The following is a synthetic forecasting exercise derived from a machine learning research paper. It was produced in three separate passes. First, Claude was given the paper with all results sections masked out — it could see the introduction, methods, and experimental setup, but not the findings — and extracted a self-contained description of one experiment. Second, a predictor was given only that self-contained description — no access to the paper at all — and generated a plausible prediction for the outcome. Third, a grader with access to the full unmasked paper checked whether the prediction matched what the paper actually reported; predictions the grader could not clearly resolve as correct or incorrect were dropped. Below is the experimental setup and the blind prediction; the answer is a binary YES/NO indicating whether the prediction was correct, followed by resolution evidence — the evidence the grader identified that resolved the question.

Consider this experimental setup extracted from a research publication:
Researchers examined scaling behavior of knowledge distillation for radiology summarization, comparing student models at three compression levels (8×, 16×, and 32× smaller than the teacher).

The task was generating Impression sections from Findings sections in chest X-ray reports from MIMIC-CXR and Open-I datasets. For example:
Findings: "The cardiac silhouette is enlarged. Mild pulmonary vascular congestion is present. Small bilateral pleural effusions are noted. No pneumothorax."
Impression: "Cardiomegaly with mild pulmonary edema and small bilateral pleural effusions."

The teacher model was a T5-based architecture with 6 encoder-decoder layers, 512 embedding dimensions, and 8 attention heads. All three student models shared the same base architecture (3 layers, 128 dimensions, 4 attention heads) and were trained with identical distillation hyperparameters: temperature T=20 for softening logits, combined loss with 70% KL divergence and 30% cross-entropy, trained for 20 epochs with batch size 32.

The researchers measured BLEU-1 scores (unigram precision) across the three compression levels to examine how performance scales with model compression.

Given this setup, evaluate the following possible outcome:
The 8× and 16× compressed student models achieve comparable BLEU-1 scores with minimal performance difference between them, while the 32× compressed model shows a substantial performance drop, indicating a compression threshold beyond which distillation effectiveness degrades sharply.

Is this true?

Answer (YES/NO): NO